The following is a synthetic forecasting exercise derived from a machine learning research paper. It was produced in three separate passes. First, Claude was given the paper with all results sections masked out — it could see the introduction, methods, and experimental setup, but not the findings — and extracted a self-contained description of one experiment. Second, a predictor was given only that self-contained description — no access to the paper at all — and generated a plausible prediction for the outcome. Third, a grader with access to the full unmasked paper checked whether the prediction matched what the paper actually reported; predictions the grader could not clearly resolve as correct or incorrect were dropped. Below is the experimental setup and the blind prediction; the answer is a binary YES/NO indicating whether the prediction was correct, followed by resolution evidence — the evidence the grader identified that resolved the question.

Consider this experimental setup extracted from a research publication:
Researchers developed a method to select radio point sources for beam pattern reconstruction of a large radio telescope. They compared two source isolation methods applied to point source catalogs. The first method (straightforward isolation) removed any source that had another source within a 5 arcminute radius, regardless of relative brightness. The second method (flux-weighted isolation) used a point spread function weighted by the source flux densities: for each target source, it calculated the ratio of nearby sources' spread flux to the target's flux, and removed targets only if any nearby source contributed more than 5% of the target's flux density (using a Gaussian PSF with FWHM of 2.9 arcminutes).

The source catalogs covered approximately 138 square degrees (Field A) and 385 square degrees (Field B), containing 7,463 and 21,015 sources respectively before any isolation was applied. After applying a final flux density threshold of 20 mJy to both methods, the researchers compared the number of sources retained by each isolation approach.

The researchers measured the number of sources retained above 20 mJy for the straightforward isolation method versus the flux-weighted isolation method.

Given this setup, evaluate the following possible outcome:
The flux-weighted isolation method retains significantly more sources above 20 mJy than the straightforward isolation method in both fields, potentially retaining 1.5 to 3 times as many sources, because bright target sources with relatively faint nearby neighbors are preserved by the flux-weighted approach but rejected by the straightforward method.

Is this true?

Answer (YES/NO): NO